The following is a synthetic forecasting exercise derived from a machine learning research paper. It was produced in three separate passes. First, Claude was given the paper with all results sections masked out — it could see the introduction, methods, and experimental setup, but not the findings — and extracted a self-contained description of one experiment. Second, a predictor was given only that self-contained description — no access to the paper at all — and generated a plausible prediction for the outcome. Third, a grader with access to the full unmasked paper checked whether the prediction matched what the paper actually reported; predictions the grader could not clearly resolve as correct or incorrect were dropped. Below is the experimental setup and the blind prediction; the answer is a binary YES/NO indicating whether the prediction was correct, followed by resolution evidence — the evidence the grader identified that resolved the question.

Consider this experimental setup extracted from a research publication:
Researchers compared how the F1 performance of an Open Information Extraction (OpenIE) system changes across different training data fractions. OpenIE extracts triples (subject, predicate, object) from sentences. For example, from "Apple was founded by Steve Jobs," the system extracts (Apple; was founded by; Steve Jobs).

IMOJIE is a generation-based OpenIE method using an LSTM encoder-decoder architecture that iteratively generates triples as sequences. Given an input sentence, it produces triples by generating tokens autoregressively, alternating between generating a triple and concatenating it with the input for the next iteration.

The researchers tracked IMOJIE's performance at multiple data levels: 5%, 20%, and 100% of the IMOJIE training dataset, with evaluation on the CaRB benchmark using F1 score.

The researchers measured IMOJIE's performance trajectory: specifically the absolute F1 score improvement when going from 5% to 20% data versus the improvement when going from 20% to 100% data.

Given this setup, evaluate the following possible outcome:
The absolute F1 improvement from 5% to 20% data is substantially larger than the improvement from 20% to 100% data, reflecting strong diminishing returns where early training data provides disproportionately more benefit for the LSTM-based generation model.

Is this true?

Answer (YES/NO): NO